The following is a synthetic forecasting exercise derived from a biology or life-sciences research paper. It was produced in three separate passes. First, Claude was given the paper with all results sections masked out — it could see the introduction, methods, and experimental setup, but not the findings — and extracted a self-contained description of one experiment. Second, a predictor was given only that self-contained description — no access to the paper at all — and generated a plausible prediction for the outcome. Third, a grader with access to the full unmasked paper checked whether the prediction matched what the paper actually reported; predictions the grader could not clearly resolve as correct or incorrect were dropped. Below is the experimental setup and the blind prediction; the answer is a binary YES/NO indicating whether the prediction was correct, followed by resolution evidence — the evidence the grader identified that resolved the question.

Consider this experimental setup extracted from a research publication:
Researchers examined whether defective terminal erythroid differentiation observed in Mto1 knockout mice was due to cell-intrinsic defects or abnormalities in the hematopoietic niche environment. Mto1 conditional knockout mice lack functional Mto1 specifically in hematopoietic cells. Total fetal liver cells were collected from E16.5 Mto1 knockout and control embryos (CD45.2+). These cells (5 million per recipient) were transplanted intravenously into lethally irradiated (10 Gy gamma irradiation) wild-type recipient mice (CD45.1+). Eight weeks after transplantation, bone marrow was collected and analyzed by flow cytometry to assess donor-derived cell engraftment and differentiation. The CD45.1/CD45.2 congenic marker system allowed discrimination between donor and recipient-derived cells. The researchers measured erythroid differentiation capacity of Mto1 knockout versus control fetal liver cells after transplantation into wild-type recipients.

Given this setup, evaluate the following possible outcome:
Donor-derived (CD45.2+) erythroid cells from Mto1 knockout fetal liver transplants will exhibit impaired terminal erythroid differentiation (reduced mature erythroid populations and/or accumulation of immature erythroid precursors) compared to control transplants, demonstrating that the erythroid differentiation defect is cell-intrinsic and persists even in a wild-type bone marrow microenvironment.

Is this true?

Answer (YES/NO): NO